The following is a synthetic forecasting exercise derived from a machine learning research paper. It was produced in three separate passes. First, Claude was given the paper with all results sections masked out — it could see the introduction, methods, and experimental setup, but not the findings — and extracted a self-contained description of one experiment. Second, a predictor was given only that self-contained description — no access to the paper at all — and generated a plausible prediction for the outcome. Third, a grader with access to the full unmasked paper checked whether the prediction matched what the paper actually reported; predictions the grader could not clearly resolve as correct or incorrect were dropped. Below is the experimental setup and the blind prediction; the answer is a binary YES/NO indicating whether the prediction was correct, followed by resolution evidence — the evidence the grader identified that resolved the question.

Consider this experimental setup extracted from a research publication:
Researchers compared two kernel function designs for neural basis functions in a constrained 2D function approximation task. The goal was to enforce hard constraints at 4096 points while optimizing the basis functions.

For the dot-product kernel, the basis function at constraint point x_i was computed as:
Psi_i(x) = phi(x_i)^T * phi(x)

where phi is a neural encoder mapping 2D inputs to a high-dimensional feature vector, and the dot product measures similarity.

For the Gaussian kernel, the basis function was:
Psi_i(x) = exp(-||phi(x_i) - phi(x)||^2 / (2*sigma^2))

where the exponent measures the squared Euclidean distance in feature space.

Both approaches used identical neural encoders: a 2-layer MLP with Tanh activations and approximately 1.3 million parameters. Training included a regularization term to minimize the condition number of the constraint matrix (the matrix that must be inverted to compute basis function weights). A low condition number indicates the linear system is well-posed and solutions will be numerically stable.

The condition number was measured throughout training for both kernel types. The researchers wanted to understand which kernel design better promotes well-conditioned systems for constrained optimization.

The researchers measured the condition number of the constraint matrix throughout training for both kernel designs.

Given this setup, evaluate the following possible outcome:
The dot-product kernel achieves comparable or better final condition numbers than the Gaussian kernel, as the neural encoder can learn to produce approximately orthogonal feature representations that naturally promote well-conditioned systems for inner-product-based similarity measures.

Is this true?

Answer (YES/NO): NO